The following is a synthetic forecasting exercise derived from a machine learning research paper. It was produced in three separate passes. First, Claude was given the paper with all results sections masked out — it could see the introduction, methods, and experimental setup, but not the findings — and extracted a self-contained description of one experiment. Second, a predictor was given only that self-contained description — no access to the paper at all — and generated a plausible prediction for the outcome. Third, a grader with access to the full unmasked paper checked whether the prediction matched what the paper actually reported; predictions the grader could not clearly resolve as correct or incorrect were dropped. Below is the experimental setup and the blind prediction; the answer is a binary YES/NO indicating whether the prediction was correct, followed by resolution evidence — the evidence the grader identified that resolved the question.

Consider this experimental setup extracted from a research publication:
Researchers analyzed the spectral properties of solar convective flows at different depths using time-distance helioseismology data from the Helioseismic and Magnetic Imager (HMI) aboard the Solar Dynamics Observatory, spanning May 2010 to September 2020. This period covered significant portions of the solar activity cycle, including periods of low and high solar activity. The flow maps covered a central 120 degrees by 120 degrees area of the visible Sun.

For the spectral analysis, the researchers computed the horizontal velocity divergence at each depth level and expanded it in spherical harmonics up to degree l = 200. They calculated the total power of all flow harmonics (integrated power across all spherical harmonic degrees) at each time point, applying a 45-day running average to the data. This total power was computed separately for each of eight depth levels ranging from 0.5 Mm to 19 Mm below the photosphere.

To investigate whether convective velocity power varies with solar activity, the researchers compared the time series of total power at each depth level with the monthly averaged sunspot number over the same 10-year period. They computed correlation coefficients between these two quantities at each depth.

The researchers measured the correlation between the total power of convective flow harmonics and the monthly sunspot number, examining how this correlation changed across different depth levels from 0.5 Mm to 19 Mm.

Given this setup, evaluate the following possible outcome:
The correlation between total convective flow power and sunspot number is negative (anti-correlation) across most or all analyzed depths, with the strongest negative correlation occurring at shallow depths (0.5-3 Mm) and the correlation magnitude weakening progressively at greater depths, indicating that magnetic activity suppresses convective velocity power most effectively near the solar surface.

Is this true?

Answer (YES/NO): NO